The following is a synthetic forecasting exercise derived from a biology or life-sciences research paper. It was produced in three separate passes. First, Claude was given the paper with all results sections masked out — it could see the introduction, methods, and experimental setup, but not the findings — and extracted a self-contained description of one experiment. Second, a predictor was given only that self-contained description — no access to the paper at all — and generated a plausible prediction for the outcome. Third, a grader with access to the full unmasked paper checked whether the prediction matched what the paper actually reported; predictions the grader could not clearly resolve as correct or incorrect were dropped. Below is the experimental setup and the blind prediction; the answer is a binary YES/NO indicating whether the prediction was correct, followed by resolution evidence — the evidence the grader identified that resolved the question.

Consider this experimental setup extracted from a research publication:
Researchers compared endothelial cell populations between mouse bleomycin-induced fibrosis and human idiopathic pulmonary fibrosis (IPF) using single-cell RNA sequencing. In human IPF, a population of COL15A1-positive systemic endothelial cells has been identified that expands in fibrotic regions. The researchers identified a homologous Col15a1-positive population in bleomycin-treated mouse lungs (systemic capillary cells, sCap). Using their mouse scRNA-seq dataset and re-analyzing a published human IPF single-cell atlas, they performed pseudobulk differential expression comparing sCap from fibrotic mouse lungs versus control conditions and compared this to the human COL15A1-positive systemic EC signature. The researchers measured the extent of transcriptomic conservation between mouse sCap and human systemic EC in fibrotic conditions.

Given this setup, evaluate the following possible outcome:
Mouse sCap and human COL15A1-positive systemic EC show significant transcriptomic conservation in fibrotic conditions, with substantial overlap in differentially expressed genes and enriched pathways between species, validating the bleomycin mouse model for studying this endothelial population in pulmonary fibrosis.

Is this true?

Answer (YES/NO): YES